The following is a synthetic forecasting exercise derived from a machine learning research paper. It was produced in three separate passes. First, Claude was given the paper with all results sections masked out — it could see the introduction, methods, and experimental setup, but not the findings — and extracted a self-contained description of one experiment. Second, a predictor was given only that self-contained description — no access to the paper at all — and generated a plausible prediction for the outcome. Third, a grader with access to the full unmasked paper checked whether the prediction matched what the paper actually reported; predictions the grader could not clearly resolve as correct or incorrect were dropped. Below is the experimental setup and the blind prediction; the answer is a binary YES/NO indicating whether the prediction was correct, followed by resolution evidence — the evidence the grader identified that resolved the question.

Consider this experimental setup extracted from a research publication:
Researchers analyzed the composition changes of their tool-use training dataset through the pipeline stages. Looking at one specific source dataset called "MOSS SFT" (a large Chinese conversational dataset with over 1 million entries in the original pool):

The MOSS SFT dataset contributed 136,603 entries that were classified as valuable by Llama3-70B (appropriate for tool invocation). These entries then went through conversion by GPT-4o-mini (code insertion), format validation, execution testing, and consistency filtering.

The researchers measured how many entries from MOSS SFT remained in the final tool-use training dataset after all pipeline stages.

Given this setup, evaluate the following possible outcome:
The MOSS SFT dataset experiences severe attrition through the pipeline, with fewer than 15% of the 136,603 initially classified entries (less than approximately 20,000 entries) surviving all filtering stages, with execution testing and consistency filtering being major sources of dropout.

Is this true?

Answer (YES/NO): NO